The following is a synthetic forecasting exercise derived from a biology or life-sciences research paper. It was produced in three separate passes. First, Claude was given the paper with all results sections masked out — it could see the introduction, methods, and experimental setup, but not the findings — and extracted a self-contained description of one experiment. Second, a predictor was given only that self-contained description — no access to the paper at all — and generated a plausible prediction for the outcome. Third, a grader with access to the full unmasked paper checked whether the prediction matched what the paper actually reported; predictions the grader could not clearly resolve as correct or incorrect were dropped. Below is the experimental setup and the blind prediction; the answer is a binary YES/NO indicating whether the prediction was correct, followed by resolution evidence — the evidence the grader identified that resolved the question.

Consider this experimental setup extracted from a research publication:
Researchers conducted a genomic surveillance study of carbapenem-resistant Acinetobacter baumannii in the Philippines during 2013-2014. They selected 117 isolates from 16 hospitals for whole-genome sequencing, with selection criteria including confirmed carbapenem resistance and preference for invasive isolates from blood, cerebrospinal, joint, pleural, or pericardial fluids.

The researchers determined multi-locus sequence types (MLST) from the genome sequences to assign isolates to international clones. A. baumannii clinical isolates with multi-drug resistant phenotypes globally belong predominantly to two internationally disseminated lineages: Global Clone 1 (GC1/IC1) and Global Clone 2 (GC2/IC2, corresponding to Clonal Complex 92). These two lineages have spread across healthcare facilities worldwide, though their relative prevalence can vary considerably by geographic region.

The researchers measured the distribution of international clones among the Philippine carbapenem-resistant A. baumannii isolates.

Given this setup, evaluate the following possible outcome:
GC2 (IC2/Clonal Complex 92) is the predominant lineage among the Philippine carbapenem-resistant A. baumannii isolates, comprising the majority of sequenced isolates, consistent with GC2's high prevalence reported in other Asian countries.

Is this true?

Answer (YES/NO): YES